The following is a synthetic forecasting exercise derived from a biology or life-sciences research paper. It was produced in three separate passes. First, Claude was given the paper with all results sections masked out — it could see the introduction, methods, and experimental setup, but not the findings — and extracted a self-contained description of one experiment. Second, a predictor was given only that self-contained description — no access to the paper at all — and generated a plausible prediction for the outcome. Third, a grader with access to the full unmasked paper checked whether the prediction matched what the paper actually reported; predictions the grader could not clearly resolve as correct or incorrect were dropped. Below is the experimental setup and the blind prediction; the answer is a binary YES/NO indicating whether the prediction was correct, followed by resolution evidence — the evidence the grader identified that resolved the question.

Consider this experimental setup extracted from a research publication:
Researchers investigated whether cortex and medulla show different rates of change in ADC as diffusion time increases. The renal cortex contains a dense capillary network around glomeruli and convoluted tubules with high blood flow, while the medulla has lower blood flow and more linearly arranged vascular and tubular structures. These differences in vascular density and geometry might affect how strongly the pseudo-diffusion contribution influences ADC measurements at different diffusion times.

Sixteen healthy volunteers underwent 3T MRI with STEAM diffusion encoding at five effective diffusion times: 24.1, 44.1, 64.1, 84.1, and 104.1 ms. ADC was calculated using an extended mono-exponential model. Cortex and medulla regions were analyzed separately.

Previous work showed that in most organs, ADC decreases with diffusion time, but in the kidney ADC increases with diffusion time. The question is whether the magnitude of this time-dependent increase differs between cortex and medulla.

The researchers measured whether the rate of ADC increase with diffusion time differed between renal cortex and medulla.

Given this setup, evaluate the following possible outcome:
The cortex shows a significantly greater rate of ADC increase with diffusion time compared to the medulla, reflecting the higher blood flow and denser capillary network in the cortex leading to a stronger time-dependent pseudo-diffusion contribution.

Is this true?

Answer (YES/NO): NO